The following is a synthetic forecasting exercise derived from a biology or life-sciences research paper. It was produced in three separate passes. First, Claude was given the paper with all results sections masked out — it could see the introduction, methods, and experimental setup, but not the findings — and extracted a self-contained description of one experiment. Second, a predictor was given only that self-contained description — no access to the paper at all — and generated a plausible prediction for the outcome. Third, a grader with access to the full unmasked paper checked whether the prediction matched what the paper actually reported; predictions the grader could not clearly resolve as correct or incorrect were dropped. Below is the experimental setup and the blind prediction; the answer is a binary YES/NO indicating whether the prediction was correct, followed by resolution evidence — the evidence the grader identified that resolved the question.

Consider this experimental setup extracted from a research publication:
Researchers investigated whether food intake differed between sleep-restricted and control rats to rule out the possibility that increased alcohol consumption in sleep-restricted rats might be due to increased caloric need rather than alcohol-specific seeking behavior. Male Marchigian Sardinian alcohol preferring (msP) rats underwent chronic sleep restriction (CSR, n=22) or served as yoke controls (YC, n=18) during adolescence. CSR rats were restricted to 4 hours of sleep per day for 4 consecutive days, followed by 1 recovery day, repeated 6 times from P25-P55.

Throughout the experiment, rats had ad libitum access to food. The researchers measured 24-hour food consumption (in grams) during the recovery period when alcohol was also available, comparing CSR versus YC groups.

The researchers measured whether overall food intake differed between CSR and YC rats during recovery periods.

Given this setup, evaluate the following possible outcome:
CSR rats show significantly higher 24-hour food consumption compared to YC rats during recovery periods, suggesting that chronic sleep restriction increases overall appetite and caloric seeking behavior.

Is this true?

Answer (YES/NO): NO